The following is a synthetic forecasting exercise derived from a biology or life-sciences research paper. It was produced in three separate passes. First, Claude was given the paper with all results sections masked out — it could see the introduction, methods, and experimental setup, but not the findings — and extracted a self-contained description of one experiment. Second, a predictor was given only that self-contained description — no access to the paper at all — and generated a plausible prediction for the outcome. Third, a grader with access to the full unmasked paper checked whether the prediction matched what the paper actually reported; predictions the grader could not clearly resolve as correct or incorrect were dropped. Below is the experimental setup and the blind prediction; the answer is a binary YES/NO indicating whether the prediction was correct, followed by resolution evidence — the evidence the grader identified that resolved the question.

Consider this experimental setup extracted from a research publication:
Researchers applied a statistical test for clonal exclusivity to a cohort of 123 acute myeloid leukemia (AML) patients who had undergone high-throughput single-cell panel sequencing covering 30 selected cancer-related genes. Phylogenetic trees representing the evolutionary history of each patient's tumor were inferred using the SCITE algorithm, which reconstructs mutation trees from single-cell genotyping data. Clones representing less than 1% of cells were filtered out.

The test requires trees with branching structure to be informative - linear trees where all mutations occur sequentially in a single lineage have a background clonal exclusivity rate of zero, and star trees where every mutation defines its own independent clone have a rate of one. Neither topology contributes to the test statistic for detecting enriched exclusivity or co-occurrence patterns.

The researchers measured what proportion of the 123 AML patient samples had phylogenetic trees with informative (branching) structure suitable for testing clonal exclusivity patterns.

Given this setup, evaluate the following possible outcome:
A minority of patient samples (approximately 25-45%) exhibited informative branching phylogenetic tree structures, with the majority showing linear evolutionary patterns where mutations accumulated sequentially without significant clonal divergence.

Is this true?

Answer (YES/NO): YES